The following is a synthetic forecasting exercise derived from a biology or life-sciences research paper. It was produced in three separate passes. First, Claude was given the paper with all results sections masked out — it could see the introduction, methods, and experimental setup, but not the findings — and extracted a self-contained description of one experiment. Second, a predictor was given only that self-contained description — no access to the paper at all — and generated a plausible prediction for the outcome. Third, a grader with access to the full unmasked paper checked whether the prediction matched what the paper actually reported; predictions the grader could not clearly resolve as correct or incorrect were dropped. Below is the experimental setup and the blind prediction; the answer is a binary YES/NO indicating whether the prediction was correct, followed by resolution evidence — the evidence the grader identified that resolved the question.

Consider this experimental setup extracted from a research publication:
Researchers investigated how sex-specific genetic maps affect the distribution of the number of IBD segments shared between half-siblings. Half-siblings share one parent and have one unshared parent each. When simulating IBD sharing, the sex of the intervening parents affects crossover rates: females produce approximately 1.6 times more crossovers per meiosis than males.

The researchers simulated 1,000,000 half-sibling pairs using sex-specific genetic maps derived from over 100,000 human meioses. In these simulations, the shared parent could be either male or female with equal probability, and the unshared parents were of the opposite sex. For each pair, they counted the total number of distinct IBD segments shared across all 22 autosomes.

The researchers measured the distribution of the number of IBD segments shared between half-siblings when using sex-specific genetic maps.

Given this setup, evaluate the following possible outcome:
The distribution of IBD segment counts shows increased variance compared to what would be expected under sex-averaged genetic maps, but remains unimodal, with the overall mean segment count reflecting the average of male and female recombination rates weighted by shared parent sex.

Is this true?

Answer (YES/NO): NO